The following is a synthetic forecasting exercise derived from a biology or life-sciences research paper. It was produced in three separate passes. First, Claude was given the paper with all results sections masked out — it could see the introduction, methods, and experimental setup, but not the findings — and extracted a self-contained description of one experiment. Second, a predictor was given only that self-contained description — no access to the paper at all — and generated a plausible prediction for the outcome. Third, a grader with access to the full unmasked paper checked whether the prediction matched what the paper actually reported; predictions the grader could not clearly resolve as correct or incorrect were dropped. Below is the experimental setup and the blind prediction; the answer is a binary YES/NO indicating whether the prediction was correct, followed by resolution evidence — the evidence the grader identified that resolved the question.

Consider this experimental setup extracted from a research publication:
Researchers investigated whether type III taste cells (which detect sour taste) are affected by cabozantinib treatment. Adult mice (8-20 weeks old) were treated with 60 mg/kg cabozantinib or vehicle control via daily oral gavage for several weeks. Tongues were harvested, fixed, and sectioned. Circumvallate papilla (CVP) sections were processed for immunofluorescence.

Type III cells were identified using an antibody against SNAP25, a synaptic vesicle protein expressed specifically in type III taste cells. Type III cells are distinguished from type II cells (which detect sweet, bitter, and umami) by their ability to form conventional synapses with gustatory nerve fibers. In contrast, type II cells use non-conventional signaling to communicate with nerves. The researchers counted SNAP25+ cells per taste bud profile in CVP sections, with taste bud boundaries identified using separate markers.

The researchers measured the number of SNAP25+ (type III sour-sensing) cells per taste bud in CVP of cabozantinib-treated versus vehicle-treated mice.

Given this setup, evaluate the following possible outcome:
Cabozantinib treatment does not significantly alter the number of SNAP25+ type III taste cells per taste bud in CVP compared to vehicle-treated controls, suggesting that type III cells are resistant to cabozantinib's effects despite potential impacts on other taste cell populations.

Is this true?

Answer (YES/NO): YES